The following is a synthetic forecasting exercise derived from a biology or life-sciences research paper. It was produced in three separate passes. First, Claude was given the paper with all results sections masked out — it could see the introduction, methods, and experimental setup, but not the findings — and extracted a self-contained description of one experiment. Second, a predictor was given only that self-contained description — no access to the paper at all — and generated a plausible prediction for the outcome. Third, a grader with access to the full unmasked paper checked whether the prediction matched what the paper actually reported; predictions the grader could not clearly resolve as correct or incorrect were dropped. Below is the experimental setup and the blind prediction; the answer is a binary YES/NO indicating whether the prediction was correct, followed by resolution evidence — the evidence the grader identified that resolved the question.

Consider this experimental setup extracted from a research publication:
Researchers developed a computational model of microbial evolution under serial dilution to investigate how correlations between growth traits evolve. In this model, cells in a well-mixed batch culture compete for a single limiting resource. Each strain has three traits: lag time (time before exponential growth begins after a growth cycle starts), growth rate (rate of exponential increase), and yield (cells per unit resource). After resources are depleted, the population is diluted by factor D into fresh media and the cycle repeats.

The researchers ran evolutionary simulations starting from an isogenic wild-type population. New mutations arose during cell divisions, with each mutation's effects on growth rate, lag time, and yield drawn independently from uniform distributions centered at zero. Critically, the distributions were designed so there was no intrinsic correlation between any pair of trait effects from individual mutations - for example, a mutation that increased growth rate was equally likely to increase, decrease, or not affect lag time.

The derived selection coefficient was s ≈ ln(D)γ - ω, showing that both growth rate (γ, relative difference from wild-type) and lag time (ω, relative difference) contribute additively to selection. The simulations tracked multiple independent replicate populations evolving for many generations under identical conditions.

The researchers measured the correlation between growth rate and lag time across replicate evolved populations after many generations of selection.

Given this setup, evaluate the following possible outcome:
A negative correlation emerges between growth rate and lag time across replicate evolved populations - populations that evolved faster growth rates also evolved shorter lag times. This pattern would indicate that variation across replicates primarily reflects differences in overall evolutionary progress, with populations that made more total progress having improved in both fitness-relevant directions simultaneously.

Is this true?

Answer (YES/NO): YES